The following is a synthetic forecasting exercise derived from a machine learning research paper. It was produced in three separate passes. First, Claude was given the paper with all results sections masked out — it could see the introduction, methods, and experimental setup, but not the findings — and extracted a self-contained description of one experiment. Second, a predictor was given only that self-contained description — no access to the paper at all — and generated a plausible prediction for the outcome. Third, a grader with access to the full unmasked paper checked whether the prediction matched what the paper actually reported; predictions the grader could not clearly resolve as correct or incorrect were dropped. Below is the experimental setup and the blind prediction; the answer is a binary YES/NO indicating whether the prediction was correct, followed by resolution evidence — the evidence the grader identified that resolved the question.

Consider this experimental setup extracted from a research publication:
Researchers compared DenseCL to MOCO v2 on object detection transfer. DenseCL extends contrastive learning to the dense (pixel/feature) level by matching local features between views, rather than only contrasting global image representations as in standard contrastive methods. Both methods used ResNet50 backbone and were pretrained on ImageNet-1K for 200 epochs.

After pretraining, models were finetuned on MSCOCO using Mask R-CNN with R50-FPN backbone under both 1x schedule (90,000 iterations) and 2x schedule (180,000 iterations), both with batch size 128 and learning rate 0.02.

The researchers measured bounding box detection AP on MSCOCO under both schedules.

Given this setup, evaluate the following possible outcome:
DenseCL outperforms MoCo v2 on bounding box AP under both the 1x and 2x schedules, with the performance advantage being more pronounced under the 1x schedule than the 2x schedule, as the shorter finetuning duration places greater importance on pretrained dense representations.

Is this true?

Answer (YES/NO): NO